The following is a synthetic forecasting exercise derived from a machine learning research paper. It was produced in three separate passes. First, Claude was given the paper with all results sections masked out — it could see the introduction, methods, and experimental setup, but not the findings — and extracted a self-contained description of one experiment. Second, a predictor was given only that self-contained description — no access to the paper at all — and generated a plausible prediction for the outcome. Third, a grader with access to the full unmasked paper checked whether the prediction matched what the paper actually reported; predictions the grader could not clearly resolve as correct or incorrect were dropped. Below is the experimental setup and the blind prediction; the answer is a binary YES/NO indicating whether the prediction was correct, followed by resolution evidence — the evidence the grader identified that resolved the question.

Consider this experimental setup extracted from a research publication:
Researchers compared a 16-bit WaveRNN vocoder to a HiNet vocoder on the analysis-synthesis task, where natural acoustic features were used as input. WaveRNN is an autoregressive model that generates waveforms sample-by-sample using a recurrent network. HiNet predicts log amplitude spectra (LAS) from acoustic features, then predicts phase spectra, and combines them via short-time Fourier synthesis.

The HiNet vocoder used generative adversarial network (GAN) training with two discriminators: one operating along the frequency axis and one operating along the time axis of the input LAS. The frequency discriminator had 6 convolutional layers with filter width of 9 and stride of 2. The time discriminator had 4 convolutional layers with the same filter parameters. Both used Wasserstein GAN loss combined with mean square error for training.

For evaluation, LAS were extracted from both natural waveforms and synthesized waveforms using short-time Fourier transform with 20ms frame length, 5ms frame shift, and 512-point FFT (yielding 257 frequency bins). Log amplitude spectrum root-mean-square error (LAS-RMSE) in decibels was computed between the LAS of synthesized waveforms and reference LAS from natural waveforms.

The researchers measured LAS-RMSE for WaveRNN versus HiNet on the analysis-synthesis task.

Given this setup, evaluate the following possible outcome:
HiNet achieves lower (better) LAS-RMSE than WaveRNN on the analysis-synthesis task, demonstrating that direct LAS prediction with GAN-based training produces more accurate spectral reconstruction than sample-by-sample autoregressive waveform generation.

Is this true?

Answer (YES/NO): YES